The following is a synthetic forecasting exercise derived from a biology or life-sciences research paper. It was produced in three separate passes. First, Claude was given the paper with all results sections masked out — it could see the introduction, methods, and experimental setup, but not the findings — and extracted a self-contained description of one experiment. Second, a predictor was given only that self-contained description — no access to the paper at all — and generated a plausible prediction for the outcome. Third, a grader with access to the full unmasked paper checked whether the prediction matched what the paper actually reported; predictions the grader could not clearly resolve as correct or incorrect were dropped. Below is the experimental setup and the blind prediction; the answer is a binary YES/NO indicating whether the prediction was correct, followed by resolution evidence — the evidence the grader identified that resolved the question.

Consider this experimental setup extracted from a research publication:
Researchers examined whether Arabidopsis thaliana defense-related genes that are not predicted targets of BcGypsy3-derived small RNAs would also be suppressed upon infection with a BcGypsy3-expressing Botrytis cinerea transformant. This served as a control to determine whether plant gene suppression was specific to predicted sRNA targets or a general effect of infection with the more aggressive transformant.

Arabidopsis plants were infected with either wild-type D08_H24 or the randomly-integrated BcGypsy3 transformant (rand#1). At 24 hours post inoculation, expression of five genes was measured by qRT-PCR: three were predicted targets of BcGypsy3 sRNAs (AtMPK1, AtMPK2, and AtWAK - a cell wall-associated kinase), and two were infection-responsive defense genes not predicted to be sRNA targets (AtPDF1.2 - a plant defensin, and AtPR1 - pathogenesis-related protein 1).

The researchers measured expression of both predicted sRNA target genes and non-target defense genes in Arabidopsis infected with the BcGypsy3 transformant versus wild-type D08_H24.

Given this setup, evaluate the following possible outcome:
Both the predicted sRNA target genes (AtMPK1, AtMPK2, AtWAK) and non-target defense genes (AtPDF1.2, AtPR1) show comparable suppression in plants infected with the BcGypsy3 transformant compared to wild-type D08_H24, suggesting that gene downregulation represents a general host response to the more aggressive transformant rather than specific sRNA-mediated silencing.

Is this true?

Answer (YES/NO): NO